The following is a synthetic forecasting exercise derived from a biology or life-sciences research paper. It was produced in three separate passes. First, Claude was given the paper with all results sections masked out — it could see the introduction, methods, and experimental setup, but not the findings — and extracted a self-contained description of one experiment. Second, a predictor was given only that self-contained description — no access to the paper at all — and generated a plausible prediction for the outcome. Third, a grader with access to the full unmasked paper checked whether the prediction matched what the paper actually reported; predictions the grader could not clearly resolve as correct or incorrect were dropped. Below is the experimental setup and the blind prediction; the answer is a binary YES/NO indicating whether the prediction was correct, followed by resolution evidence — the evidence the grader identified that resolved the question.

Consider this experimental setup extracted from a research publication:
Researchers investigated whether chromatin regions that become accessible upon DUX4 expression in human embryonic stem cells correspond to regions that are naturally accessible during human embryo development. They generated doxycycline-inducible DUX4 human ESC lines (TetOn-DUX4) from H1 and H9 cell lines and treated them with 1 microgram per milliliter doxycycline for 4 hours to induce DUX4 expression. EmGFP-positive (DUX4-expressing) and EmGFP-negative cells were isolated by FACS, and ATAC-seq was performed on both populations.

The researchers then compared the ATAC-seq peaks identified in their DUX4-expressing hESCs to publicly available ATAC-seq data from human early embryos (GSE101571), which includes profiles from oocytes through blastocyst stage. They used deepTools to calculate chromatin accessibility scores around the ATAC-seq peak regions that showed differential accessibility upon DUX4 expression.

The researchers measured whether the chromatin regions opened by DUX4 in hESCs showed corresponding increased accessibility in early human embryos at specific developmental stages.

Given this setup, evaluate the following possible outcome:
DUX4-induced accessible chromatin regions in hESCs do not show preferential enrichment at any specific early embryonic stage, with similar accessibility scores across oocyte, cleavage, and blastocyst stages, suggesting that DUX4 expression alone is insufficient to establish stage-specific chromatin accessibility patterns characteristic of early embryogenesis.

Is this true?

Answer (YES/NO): NO